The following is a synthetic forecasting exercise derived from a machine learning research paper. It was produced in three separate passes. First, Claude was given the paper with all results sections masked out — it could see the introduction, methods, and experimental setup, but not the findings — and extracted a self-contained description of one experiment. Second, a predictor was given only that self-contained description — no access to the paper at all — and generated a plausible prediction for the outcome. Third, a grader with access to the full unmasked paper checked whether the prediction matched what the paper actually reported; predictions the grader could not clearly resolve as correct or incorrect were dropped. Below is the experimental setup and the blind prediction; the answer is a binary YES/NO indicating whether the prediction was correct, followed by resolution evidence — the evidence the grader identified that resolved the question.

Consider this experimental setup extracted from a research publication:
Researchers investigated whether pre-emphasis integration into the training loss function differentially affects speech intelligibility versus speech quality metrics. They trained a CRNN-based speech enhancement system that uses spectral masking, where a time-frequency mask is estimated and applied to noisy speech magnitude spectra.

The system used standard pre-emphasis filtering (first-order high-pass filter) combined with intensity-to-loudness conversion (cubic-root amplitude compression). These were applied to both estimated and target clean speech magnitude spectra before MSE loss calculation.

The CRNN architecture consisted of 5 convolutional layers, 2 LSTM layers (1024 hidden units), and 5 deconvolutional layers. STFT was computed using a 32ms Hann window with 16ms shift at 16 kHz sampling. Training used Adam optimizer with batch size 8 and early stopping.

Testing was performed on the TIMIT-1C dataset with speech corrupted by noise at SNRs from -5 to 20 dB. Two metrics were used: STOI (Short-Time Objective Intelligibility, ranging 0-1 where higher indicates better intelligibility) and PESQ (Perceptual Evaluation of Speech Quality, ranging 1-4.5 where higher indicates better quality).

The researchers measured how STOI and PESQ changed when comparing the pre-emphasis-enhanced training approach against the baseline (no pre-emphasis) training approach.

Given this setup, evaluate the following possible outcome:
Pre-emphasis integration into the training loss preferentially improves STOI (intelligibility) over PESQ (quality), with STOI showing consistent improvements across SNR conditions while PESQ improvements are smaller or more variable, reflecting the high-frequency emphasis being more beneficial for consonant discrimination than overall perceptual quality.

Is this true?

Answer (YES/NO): NO